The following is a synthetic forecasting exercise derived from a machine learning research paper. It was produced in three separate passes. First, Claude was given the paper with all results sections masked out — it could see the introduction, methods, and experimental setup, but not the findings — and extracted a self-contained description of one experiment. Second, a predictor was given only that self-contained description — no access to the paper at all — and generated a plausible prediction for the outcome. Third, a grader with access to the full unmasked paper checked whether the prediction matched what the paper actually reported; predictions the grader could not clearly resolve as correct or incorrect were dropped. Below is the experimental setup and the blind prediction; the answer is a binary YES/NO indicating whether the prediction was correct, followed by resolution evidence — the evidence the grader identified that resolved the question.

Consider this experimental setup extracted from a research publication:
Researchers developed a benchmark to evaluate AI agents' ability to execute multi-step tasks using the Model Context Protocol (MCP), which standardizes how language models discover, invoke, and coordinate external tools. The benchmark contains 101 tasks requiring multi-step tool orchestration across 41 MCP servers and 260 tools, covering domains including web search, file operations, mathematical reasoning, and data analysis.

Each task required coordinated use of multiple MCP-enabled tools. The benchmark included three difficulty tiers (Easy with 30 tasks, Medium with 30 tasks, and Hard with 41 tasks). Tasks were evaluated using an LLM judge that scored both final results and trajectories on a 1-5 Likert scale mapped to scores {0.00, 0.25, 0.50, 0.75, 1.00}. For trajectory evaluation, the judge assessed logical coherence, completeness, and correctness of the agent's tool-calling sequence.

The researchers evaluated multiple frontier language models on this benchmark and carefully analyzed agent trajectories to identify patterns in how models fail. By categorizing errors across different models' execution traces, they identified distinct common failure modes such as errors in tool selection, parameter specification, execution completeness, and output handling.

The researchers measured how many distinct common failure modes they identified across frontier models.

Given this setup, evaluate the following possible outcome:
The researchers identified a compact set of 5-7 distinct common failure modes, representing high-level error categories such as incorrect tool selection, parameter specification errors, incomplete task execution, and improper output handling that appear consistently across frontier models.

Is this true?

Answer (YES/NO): YES